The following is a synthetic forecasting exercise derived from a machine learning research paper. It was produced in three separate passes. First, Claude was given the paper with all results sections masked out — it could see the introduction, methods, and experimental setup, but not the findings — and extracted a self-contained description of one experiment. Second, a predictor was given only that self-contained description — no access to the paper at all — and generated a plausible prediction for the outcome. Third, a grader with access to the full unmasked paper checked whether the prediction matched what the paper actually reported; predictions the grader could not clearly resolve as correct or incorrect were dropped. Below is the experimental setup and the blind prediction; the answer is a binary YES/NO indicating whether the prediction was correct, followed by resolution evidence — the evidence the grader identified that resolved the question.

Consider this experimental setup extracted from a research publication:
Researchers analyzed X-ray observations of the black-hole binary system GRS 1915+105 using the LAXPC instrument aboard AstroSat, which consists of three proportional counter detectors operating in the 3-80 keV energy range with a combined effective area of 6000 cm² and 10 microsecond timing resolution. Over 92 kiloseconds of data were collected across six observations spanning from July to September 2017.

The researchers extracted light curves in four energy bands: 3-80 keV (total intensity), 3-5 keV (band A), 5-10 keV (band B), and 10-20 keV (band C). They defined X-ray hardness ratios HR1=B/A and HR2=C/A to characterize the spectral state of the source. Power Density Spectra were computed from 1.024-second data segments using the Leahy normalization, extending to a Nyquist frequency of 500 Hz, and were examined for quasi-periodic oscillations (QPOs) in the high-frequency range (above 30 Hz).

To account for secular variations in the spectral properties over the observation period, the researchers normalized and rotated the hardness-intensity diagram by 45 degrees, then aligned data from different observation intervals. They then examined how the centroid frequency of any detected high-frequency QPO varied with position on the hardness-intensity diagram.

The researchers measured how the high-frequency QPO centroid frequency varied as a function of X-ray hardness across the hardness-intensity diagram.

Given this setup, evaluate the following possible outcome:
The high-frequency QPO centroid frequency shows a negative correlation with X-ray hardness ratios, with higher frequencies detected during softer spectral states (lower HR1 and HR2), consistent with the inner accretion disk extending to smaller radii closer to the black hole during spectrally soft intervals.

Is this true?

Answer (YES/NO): NO